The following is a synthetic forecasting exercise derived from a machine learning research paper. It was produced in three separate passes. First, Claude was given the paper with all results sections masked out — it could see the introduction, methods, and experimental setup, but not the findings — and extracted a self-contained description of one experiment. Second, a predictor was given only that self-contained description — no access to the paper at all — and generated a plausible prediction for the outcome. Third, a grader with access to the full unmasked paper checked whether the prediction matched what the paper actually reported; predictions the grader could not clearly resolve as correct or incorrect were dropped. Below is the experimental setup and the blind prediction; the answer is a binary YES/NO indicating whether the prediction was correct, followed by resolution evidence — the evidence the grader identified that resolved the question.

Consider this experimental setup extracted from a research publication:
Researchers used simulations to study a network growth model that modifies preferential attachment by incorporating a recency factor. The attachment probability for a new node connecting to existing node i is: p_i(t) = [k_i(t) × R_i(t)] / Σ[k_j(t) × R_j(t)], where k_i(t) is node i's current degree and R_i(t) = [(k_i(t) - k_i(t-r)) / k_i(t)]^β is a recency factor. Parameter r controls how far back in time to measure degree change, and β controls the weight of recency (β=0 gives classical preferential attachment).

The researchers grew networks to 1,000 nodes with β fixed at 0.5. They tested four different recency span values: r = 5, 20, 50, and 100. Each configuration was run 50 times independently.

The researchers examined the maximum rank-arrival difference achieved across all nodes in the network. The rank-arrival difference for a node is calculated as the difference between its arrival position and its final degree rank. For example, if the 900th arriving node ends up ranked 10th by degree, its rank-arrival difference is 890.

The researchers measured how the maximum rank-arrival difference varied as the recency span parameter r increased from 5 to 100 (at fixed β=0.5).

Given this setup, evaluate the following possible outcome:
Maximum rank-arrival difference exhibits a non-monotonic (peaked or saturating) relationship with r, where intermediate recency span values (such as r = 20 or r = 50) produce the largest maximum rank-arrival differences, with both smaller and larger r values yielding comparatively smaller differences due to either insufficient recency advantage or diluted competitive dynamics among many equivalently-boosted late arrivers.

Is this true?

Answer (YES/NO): NO